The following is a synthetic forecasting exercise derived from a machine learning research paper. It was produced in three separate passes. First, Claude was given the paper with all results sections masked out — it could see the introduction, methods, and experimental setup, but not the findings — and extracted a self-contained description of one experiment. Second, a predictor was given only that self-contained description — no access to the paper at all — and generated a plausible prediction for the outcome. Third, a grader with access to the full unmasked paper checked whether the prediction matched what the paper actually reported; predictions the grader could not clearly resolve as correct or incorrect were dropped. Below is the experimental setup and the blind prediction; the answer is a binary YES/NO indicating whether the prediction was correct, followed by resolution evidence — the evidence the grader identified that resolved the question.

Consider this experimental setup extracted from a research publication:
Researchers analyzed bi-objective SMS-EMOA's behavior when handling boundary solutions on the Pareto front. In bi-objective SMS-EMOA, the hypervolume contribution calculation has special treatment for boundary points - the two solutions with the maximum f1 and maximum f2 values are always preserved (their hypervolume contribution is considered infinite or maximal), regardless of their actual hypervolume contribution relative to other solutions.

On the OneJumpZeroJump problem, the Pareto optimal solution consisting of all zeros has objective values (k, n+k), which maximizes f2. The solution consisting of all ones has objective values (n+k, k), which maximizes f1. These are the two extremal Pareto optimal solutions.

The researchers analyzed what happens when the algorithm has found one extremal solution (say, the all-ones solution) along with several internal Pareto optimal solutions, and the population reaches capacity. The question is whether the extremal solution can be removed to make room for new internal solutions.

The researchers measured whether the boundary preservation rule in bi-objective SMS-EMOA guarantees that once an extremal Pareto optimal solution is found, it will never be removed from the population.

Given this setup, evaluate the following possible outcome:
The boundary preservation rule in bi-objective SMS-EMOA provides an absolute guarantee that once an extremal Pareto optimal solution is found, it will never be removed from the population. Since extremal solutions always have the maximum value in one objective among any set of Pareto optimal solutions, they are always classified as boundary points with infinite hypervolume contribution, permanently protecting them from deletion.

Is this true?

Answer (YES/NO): YES